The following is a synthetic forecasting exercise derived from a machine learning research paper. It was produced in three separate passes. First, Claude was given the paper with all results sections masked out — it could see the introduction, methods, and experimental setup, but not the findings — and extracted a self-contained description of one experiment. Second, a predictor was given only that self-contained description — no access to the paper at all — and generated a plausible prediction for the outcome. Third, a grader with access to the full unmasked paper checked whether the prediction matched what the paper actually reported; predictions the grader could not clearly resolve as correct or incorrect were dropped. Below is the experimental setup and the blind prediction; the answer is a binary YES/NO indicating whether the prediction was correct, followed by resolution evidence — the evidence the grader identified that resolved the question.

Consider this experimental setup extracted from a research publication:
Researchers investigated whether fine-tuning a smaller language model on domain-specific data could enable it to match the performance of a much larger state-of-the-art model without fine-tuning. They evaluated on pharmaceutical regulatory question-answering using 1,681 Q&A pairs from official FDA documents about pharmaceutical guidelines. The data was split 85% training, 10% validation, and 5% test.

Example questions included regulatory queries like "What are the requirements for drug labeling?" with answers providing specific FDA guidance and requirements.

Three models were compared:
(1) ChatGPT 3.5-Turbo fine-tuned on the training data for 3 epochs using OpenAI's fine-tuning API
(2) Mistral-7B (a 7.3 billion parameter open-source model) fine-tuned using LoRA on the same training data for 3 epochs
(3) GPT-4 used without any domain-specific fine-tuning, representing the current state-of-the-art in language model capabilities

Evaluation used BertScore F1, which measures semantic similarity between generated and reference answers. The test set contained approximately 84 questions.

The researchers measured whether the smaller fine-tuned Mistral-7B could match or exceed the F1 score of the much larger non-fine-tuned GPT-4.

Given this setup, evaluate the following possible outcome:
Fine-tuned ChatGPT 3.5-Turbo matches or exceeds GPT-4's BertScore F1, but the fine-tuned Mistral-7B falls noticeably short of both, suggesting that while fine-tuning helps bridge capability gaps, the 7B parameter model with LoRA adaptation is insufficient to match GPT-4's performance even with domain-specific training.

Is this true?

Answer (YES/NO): YES